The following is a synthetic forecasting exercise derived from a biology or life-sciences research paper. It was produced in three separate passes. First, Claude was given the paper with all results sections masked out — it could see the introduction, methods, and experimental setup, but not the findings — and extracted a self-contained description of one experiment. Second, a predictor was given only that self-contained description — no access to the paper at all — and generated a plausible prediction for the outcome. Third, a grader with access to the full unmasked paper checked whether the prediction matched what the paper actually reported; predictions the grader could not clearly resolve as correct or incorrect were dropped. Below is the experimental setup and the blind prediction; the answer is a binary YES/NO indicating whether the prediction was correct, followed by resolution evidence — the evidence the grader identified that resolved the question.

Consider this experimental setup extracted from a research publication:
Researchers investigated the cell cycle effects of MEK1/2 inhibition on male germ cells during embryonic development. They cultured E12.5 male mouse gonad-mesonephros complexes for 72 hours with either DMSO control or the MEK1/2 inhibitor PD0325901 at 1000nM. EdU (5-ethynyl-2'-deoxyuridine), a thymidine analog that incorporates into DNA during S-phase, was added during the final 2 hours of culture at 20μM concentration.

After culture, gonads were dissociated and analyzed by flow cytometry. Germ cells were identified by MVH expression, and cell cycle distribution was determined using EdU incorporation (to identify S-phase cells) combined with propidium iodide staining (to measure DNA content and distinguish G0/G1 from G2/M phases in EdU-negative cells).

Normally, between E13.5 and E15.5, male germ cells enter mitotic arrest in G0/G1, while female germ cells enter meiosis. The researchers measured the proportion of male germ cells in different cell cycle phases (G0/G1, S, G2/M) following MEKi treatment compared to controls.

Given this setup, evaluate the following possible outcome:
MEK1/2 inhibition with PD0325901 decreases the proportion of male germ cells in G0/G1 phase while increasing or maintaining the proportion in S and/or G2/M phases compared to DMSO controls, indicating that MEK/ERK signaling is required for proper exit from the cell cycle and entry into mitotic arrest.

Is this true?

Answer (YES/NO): YES